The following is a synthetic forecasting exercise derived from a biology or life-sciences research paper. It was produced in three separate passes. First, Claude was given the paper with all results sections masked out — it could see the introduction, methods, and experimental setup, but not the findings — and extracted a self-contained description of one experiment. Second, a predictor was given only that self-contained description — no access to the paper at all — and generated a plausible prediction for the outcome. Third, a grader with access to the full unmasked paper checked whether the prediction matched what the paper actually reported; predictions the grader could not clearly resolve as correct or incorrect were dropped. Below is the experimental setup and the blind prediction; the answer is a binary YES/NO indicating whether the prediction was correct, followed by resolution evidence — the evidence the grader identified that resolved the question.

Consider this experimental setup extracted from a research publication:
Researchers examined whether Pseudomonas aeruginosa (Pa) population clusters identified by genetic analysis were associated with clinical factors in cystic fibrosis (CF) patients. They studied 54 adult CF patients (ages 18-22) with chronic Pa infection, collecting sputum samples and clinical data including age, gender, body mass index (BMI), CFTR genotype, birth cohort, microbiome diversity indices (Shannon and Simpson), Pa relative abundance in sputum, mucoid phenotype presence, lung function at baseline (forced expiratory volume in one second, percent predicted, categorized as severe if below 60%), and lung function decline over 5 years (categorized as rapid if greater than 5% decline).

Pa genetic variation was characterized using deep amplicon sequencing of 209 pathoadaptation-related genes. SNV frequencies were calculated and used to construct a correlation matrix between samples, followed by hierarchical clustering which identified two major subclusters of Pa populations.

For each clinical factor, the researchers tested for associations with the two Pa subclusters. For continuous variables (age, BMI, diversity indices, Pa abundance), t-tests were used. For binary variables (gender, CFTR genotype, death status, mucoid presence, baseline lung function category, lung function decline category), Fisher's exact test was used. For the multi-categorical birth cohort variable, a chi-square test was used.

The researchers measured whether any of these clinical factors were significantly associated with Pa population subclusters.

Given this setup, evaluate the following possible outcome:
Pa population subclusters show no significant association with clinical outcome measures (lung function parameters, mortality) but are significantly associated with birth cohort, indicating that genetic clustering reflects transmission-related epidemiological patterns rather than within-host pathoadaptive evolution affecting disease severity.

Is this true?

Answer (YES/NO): NO